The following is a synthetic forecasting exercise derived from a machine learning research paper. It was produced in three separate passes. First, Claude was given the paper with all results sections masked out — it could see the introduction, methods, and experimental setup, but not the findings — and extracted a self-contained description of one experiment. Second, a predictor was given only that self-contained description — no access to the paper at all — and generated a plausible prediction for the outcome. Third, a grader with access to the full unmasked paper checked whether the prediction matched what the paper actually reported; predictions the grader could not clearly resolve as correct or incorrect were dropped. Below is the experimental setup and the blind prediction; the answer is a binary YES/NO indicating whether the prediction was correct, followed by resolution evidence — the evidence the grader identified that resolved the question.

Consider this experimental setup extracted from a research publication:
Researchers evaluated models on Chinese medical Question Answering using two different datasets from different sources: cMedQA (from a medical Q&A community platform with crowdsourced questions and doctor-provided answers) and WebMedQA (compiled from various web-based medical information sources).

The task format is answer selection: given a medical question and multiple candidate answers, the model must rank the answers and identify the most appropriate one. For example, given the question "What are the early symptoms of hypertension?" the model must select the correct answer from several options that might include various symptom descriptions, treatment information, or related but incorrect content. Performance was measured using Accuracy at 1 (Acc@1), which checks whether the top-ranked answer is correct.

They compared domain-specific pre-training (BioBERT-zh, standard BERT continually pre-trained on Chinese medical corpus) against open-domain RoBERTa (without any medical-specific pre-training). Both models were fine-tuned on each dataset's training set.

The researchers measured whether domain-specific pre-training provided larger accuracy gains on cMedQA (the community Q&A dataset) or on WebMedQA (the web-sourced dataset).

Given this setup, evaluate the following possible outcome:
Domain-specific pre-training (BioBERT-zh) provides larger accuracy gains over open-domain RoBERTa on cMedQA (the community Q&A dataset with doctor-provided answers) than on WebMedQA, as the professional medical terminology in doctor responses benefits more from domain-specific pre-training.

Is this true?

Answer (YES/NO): YES